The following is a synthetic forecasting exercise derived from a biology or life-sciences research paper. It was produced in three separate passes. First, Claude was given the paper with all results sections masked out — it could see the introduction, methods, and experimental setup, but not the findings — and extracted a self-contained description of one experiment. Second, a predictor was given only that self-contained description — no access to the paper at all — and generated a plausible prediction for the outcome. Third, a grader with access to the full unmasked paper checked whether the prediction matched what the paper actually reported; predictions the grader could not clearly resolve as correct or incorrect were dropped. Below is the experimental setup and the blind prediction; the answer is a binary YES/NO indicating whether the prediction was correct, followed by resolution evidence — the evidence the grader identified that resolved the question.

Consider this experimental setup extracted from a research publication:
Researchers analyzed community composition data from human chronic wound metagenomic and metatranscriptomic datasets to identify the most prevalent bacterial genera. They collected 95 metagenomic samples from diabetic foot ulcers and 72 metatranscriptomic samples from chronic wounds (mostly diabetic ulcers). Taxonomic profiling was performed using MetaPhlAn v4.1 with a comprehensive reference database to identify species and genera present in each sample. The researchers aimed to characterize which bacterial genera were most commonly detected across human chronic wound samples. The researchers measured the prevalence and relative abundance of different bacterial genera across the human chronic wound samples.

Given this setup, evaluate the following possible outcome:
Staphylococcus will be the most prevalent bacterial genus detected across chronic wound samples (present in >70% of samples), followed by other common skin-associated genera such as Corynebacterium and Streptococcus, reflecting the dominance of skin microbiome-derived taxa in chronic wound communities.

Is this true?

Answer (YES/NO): NO